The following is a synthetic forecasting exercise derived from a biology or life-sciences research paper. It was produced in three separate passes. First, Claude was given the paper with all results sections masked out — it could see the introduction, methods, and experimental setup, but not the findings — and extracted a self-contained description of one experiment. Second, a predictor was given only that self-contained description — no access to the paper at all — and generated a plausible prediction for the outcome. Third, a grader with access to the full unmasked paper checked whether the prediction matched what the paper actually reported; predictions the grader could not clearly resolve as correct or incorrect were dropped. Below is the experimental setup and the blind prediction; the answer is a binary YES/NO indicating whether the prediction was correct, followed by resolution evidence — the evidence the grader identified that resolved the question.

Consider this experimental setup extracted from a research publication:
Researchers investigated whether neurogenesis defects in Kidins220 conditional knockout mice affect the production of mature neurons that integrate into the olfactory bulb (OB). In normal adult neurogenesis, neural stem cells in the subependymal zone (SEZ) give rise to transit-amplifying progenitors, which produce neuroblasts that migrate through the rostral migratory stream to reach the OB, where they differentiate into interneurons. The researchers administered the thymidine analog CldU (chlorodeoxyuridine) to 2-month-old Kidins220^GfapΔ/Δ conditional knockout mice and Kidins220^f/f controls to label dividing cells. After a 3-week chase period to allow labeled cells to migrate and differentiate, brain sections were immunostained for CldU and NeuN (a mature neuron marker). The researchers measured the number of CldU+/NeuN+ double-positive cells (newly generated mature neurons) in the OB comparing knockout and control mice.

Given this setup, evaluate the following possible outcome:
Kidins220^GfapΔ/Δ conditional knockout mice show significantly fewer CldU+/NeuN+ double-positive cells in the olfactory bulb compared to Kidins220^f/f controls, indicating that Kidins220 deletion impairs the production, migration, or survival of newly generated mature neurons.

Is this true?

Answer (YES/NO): NO